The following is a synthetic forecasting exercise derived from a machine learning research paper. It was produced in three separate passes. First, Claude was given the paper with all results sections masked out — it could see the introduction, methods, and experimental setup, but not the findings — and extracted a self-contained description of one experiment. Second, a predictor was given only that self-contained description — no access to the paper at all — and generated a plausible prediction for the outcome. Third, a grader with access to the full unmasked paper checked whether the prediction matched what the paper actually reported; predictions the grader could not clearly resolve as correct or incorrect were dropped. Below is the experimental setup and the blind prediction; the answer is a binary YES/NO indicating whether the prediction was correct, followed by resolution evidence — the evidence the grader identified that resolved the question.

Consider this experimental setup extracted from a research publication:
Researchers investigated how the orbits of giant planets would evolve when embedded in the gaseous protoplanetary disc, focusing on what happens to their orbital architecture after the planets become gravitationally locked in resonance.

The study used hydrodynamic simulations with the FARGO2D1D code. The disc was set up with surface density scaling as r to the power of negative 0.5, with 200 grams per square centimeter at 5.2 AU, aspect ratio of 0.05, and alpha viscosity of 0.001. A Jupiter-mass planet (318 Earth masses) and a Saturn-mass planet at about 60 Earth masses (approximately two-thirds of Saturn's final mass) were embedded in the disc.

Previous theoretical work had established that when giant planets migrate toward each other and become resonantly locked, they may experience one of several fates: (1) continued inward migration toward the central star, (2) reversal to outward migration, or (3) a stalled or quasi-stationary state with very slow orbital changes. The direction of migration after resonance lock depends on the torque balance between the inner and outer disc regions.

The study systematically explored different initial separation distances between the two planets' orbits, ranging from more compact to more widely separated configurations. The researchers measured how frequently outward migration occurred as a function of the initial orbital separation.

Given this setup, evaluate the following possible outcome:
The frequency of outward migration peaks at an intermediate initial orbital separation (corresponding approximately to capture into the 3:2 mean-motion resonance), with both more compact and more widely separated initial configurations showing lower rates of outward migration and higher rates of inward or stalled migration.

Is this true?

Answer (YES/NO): NO